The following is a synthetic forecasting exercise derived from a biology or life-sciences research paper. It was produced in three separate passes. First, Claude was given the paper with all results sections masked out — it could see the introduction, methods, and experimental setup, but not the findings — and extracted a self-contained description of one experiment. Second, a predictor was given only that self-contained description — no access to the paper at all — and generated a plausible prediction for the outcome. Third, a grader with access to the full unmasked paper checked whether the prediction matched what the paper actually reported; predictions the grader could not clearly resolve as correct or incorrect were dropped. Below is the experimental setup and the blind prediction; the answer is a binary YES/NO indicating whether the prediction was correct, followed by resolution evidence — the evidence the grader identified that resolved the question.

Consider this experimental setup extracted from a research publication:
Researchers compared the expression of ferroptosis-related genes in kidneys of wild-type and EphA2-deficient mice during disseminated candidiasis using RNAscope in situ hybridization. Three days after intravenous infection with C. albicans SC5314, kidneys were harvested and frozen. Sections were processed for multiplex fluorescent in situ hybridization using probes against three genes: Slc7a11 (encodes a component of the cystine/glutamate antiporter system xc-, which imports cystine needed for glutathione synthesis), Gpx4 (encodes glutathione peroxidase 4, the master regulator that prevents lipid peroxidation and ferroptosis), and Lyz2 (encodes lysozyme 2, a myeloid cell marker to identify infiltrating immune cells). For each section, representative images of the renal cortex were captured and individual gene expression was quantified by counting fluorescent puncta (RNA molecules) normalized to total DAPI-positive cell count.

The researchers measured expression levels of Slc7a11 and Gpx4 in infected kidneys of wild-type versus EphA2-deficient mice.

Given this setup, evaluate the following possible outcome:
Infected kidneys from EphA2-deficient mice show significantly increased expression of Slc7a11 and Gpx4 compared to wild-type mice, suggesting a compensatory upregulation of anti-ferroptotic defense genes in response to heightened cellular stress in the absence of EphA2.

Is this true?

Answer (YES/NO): NO